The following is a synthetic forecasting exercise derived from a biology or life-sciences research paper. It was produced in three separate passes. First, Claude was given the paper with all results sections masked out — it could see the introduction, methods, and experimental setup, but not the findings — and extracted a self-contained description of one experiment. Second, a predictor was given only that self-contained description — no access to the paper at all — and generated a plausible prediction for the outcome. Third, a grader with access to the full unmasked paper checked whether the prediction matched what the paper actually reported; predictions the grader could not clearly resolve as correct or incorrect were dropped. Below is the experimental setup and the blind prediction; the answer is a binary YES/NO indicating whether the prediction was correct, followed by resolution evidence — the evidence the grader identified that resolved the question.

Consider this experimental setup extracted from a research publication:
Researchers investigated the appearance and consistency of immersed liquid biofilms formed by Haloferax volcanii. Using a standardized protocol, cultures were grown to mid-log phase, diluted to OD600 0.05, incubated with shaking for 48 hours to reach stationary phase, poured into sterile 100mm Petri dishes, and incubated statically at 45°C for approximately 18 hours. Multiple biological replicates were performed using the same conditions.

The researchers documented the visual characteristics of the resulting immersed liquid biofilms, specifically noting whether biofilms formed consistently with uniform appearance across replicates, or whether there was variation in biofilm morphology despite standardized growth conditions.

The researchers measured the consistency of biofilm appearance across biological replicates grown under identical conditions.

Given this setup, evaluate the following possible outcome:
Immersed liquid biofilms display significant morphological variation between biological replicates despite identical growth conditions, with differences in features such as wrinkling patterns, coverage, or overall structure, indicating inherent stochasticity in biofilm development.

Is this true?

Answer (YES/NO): YES